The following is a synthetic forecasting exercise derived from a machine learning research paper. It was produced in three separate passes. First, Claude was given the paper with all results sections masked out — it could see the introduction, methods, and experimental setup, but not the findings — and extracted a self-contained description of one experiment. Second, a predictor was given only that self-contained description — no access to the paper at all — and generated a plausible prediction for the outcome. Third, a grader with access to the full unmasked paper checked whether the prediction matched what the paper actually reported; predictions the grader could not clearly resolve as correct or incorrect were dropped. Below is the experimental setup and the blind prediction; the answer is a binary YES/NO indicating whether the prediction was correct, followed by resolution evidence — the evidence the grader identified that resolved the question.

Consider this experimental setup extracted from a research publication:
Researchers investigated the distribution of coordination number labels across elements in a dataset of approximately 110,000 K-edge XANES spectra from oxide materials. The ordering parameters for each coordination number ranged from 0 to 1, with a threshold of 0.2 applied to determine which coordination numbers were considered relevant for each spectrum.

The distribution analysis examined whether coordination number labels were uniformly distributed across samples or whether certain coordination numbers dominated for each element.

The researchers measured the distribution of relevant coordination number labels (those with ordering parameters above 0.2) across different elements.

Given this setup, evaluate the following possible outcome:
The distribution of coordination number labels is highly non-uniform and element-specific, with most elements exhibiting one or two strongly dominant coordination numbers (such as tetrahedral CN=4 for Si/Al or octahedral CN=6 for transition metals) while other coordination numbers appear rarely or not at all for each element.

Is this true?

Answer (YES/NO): YES